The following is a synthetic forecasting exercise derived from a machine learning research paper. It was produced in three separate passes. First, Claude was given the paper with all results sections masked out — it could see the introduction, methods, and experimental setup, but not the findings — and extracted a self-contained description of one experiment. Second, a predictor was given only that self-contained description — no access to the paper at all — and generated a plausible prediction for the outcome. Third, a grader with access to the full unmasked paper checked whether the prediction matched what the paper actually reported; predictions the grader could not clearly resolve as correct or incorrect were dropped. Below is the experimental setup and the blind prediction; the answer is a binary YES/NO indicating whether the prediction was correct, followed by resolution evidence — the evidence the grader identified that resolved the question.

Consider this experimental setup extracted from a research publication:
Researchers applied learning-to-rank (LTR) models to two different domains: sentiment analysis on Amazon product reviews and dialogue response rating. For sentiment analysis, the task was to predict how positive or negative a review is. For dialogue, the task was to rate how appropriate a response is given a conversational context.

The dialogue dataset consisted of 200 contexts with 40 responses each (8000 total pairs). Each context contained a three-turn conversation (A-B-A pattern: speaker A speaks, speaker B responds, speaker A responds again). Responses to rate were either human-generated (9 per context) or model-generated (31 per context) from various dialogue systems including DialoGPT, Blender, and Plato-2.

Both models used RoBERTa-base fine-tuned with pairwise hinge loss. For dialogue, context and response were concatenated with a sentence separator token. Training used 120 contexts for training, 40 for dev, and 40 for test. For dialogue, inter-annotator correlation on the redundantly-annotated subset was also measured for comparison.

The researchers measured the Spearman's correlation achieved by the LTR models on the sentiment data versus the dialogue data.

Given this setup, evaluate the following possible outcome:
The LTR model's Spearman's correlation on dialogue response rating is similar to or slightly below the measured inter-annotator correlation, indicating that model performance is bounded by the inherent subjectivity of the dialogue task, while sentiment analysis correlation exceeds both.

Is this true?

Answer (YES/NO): YES